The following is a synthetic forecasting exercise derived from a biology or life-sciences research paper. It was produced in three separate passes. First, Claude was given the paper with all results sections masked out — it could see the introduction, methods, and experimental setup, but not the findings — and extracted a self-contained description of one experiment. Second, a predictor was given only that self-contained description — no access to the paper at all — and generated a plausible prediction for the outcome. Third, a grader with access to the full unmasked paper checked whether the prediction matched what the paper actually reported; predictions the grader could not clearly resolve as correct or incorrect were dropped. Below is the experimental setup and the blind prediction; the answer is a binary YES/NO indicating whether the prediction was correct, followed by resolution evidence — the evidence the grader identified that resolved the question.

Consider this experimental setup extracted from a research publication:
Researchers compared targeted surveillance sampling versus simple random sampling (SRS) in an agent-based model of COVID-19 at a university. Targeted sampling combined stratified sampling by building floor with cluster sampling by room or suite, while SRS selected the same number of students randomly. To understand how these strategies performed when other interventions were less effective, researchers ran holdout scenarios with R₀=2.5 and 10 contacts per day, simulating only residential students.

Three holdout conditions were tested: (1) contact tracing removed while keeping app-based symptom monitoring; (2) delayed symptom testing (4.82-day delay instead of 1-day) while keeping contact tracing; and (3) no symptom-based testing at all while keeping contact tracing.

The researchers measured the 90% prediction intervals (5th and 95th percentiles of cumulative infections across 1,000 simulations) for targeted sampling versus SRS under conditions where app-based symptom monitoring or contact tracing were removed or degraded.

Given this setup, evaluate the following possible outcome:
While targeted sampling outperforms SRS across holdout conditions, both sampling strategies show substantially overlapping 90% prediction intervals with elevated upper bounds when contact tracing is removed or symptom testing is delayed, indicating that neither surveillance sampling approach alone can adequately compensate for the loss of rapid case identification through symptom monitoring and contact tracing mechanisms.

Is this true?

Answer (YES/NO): YES